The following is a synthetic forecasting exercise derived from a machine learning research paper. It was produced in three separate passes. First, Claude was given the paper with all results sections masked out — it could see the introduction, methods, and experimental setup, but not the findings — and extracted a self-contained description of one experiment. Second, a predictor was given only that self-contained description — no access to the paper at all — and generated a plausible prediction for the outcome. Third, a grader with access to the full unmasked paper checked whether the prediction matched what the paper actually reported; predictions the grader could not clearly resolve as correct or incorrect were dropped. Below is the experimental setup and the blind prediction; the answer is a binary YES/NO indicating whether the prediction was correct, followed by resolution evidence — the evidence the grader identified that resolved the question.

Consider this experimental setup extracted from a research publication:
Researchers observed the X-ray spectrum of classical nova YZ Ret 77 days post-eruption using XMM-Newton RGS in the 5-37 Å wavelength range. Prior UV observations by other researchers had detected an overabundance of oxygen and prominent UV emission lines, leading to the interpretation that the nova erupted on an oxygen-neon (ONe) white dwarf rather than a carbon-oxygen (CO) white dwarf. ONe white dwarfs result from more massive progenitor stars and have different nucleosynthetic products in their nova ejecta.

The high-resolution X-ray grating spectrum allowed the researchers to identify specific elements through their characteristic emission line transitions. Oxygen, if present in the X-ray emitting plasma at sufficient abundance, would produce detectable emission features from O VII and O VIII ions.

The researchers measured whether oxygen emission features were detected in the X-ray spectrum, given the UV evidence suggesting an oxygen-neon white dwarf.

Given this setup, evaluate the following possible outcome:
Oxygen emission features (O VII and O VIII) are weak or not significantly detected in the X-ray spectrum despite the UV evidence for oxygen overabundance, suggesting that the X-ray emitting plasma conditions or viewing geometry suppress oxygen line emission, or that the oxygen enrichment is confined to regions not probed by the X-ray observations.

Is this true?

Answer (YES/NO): YES